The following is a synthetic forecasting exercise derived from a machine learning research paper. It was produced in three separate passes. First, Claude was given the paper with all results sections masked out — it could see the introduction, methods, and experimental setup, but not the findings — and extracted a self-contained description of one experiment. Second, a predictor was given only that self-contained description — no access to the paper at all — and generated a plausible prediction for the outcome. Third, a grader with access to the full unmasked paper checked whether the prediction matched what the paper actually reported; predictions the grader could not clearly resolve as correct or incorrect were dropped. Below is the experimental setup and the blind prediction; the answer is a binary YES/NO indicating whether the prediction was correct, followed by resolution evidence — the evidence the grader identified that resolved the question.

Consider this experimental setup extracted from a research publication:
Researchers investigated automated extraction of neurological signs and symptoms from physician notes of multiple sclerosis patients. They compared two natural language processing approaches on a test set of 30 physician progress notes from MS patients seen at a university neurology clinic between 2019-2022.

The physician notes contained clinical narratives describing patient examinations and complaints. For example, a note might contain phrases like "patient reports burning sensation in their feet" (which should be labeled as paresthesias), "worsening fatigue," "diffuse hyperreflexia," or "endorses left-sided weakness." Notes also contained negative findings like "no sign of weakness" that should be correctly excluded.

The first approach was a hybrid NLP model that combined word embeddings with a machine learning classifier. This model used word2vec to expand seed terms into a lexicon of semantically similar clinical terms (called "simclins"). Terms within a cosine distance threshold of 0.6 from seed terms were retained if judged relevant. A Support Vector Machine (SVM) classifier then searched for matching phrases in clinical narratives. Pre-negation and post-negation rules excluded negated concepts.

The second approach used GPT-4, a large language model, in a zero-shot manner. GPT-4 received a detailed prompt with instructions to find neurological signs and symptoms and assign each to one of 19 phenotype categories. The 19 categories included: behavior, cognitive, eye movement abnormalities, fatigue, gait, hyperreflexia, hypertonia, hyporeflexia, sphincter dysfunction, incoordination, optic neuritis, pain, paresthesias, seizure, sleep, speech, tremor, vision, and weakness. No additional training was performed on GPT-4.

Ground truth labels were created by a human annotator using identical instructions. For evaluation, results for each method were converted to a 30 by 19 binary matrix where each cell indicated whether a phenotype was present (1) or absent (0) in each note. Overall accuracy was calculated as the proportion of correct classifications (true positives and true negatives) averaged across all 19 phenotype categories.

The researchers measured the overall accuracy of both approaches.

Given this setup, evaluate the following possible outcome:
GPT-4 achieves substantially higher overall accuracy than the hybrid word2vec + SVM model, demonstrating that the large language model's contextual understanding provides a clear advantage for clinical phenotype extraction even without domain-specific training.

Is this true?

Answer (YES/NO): NO